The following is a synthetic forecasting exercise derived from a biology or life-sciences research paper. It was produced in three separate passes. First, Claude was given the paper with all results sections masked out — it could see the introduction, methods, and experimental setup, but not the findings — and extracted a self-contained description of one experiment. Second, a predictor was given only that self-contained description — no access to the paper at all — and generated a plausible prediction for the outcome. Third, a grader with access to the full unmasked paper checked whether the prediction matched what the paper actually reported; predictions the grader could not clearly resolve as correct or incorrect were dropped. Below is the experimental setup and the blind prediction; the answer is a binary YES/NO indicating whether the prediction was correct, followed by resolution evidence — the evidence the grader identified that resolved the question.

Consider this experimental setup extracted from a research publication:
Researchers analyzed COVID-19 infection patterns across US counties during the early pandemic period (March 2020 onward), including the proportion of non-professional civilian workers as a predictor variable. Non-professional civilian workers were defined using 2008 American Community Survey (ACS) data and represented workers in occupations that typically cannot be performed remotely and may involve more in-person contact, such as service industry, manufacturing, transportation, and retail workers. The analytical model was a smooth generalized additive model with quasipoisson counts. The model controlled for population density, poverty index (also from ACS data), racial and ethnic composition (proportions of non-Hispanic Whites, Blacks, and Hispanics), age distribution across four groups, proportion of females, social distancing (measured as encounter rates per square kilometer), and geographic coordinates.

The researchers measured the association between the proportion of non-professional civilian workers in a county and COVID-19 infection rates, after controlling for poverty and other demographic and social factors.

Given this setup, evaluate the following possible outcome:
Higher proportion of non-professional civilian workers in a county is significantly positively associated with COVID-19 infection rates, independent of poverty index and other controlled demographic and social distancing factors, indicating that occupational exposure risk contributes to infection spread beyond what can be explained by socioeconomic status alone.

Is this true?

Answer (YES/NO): YES